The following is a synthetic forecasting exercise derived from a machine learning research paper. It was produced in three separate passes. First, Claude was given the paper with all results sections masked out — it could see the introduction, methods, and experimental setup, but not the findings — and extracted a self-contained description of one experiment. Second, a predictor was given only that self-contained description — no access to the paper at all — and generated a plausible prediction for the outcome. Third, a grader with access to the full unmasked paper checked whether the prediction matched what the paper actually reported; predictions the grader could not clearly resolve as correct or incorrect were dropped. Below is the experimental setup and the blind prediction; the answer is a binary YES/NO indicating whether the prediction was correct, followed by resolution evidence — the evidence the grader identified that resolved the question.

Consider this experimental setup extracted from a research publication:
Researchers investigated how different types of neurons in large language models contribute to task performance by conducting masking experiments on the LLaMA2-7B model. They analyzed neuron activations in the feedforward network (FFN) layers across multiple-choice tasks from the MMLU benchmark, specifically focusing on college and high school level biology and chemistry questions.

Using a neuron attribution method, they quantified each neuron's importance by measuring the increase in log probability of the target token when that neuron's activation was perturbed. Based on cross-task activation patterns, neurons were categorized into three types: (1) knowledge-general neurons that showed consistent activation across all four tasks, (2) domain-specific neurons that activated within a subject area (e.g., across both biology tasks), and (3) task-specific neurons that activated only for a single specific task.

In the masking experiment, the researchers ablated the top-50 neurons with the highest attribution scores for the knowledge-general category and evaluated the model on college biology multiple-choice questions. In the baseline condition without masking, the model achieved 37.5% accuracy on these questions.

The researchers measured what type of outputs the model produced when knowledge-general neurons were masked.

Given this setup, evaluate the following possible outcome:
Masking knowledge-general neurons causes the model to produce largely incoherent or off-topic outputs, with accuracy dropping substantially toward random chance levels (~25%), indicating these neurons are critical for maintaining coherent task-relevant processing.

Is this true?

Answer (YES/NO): NO